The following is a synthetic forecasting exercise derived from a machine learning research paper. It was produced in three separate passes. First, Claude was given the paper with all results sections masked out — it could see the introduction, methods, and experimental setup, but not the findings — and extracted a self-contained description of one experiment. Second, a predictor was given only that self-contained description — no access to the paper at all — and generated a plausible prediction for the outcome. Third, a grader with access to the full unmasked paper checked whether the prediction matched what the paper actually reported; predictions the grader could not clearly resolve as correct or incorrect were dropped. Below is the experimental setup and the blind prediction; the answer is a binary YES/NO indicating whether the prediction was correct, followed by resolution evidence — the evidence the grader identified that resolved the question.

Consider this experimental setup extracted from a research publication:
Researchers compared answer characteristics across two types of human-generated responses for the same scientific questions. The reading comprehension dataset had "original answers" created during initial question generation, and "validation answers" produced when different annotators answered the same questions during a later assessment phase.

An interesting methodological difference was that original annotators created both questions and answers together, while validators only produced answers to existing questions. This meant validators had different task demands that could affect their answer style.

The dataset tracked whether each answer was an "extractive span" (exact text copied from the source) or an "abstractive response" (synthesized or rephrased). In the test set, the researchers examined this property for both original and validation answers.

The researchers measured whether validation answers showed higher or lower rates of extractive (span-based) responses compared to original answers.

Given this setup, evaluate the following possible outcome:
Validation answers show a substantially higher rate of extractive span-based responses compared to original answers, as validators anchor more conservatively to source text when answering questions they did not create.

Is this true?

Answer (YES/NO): YES